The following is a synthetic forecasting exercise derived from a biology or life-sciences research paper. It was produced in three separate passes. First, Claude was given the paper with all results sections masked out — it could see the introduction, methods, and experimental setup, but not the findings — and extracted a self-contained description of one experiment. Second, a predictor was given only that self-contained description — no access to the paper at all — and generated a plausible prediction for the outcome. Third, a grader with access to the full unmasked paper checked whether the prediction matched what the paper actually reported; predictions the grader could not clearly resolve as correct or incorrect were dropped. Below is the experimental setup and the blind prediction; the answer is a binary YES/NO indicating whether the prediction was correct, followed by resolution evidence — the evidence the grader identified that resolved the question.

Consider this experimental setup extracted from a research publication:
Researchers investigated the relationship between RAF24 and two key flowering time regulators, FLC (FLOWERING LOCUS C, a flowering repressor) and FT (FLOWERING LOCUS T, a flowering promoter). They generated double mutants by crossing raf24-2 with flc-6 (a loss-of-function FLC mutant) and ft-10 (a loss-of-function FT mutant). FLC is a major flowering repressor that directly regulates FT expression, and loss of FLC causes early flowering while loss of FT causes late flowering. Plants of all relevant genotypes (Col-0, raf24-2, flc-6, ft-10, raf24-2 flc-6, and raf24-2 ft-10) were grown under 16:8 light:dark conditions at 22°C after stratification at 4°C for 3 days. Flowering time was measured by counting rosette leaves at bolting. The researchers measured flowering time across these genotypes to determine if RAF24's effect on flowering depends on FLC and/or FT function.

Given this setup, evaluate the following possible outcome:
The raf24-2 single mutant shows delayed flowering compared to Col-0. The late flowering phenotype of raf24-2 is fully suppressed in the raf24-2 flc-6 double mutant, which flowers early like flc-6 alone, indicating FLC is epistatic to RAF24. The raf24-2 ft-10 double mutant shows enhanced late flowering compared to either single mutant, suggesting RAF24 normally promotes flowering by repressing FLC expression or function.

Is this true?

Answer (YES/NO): NO